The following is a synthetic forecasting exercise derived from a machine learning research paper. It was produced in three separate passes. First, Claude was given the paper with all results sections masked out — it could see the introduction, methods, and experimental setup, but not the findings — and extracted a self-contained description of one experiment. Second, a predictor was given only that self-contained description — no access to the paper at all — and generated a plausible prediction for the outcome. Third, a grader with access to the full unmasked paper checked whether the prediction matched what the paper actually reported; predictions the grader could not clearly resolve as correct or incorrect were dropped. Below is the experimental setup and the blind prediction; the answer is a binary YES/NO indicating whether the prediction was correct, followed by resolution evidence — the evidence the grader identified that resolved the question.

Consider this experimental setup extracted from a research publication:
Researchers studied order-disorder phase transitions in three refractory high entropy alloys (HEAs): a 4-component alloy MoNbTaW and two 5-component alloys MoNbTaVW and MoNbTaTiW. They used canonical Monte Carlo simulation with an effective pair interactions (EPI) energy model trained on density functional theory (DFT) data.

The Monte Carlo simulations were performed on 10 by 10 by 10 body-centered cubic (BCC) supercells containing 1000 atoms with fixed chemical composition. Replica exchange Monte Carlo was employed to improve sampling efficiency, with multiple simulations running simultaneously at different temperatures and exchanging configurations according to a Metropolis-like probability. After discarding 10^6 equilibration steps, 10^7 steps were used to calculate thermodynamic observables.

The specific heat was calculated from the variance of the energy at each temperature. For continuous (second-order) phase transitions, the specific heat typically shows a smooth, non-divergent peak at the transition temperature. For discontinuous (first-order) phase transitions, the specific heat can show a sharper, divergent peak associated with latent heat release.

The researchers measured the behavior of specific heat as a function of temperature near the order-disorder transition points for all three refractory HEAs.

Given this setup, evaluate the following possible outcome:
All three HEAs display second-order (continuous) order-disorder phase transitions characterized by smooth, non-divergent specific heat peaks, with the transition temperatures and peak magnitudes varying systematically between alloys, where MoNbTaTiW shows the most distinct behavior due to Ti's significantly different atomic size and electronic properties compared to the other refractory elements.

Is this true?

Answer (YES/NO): NO